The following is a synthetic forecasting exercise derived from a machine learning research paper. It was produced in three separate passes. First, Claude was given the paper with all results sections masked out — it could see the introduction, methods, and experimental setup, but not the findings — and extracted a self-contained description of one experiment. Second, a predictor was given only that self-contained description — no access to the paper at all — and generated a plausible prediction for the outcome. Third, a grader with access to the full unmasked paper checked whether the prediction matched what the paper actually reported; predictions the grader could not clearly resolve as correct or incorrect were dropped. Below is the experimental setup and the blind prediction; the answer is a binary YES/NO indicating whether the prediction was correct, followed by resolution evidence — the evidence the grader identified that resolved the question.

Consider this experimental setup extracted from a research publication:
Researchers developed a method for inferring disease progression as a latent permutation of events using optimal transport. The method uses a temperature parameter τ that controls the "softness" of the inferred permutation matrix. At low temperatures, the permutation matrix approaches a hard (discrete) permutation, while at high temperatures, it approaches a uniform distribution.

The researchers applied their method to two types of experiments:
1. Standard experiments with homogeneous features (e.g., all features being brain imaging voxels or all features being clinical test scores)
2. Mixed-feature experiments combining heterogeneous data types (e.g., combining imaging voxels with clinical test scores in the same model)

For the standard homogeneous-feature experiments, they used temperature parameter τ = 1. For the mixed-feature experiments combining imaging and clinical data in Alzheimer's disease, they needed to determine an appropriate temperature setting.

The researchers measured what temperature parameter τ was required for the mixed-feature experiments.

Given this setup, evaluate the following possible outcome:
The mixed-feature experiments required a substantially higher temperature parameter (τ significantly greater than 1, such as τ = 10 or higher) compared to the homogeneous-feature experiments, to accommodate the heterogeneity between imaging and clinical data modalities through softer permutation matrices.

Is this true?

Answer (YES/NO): YES